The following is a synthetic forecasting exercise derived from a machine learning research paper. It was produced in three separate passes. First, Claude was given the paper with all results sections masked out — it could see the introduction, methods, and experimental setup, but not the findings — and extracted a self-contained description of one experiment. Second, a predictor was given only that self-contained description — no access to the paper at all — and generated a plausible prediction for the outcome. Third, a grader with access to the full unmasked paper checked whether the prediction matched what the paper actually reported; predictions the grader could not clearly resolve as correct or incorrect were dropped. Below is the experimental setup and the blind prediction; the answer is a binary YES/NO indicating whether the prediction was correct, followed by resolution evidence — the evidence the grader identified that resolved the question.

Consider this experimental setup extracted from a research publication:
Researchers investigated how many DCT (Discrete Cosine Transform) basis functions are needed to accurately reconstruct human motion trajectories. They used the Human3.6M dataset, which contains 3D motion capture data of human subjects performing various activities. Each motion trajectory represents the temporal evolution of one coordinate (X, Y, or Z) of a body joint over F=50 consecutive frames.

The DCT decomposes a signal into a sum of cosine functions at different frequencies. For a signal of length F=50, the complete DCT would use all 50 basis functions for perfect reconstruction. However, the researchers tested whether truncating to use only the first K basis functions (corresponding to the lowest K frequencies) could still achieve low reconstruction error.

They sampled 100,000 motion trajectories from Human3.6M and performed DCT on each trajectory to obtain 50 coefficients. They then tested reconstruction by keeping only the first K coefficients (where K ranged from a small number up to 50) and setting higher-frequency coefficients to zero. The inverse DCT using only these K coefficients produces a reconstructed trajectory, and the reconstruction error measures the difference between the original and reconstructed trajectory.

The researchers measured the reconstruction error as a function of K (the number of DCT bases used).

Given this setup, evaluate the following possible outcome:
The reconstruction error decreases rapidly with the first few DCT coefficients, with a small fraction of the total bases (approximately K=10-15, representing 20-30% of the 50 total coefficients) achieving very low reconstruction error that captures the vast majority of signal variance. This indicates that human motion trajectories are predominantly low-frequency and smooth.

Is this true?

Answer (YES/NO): YES